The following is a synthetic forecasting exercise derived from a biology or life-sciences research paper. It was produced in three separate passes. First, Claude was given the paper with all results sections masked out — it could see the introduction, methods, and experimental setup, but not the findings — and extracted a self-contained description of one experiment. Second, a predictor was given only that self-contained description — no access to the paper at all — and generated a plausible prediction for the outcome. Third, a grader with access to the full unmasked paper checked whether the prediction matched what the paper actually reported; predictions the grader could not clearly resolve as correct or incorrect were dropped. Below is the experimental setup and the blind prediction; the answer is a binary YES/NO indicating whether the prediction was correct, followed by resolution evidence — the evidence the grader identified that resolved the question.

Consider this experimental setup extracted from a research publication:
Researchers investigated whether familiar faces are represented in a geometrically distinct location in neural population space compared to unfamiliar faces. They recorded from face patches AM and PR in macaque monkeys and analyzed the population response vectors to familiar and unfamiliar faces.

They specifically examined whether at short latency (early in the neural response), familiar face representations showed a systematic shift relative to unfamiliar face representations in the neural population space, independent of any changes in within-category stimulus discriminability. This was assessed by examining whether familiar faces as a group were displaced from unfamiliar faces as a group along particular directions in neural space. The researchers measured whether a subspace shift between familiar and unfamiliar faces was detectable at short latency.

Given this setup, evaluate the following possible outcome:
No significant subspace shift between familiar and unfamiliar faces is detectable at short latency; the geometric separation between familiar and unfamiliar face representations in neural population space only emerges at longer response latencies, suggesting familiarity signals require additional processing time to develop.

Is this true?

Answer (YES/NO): NO